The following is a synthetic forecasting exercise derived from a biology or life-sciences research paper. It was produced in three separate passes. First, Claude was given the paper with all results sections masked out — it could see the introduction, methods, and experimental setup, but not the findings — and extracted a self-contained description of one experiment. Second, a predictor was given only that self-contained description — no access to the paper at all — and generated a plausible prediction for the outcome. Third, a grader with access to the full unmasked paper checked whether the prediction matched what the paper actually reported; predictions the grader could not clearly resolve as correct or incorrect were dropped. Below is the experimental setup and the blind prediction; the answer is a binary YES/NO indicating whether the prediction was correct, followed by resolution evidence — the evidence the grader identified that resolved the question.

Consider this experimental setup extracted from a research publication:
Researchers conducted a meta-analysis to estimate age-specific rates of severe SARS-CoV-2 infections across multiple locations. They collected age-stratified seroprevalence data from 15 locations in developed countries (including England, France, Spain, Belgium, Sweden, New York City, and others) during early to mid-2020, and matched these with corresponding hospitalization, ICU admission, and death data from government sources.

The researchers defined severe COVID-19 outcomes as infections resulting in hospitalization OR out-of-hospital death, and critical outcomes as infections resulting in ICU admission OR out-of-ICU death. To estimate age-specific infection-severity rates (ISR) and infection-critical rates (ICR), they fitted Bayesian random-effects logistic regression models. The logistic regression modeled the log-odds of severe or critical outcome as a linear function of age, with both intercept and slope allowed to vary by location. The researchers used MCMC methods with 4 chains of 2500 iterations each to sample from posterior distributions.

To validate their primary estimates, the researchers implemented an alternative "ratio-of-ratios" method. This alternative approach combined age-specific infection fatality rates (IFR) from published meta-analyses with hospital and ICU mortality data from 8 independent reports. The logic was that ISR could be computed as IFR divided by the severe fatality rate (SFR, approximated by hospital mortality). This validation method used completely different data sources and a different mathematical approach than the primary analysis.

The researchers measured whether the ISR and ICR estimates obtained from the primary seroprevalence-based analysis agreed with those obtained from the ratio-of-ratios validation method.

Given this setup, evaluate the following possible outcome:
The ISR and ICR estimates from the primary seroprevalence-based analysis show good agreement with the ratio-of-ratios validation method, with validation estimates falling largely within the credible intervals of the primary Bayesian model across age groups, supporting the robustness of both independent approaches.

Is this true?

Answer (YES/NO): YES